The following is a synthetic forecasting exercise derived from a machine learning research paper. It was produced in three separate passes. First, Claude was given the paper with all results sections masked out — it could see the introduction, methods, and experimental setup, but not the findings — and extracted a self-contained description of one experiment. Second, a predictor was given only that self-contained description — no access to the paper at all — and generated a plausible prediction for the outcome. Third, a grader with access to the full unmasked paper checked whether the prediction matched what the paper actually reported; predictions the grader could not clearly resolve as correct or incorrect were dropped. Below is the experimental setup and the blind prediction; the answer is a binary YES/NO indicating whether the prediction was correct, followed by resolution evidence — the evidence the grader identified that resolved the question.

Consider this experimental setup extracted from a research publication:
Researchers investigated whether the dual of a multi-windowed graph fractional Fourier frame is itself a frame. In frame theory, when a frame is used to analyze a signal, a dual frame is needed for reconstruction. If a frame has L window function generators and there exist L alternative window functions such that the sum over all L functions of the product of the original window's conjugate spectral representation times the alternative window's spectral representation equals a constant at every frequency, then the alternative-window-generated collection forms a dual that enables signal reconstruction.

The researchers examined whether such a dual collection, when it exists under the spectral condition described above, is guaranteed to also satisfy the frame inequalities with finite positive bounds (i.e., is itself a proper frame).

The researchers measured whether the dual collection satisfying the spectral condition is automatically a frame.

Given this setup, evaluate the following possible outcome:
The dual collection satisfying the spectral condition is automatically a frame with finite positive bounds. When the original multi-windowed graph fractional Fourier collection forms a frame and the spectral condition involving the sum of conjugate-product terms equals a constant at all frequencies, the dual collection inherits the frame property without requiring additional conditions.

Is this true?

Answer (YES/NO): YES